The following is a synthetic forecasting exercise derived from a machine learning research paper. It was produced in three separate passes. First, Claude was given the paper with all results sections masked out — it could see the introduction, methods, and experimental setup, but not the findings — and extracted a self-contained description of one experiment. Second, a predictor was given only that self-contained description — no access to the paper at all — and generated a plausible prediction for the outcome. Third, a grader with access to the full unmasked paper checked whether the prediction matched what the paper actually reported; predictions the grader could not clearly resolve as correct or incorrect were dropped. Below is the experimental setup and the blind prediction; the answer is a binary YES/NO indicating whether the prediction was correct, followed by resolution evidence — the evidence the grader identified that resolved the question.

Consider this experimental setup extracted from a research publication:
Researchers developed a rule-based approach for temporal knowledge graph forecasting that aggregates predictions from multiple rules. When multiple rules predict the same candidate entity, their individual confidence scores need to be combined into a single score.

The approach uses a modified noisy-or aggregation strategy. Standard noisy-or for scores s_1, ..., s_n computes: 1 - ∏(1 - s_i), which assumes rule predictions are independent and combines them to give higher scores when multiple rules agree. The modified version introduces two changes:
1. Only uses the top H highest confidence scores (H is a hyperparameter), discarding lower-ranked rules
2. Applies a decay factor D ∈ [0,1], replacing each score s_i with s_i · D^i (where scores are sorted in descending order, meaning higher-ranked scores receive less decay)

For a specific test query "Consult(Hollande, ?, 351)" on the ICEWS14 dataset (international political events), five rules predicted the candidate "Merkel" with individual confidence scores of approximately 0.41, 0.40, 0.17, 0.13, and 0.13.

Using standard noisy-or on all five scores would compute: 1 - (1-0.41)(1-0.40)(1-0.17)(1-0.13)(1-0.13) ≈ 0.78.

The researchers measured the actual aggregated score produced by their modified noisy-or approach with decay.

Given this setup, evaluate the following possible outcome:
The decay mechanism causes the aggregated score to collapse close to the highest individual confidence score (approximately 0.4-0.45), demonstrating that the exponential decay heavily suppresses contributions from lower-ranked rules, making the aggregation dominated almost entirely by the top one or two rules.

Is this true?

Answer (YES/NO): NO